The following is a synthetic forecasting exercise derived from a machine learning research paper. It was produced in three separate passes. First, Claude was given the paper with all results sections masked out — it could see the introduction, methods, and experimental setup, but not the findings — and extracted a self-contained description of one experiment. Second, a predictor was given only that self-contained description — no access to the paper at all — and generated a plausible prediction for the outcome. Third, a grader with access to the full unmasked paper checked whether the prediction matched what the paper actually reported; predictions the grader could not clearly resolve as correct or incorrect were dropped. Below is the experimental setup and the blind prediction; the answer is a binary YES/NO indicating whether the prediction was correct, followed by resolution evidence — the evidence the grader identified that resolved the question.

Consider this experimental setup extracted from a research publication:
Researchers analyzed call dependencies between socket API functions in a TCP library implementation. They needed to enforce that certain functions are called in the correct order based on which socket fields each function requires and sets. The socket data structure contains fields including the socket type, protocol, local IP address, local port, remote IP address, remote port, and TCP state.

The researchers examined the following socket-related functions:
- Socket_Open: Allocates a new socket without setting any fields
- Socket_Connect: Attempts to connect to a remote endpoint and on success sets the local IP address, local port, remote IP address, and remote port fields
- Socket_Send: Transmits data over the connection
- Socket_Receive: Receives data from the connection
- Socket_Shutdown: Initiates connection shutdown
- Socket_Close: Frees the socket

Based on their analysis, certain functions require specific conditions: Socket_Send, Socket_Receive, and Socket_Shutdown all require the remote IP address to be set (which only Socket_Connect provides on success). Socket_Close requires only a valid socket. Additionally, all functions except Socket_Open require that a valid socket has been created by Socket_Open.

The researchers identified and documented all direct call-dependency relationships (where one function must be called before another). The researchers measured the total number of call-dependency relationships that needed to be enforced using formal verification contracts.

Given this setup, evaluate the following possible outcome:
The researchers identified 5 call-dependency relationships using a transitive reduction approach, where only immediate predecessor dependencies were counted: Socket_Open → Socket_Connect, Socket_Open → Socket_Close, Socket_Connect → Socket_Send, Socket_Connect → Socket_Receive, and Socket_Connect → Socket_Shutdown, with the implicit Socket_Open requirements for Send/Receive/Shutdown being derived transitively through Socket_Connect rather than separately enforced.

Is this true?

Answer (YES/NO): YES